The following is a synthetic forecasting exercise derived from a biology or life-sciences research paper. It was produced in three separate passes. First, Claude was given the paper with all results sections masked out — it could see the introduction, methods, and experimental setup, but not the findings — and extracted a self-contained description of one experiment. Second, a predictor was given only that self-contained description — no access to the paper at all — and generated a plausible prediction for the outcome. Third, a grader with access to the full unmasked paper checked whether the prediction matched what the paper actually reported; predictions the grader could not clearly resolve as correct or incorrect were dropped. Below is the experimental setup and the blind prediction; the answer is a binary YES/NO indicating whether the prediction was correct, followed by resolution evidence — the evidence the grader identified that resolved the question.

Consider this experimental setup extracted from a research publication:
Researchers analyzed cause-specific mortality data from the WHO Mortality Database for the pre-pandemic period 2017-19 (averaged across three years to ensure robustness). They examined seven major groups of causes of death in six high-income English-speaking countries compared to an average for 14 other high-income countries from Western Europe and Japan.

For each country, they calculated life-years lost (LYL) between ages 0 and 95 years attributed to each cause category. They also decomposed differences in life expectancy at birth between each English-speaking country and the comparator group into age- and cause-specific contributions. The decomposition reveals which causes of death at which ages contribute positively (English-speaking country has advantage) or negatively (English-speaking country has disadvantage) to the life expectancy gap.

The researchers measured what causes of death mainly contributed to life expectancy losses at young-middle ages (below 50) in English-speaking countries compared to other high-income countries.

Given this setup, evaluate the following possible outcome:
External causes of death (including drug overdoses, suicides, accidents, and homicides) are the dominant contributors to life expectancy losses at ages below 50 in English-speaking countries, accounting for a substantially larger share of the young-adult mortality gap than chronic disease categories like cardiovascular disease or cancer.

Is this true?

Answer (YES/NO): YES